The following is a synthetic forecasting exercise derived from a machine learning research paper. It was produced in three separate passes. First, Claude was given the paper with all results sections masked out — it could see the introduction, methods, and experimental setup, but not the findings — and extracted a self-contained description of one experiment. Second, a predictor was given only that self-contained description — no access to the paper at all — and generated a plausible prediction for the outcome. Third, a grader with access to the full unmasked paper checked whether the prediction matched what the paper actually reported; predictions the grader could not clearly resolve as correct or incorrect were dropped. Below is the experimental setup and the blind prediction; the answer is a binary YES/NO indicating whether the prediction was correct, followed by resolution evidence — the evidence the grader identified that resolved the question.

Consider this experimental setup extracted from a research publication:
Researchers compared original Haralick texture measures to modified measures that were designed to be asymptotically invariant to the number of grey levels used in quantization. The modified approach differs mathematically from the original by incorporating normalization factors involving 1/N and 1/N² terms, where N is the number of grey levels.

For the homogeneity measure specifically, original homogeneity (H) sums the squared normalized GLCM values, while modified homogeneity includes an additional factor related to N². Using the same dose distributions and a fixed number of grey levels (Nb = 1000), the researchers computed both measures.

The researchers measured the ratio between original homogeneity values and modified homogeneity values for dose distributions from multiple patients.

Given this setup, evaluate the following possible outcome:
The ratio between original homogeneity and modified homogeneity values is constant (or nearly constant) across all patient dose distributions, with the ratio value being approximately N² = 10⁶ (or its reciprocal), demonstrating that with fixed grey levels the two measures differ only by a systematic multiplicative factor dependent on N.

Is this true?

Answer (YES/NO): YES